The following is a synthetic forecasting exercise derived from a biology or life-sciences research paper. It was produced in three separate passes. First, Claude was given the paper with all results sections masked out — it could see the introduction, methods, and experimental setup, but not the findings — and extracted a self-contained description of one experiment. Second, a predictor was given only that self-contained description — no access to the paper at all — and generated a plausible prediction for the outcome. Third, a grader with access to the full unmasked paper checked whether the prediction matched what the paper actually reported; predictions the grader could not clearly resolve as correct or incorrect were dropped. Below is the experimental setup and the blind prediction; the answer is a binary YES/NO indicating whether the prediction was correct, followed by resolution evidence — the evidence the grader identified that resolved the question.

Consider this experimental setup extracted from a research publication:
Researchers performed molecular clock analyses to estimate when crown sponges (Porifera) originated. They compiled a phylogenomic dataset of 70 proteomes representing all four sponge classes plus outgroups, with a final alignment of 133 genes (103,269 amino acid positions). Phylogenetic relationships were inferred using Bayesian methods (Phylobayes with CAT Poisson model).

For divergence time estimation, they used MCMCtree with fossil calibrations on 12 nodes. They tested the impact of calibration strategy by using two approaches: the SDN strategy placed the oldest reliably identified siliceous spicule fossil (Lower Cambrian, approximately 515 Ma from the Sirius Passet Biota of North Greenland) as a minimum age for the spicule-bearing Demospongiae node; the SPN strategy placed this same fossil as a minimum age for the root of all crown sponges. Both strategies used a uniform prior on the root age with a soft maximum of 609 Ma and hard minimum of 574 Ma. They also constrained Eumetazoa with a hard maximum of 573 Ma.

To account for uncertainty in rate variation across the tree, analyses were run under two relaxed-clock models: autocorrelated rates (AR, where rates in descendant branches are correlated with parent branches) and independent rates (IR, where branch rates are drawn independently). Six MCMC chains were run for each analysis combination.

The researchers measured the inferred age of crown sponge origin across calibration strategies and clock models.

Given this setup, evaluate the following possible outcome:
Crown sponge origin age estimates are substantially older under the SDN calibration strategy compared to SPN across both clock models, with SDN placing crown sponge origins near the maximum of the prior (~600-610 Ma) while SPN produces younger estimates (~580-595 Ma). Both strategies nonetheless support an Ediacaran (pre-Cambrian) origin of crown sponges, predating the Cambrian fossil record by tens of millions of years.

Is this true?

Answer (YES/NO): NO